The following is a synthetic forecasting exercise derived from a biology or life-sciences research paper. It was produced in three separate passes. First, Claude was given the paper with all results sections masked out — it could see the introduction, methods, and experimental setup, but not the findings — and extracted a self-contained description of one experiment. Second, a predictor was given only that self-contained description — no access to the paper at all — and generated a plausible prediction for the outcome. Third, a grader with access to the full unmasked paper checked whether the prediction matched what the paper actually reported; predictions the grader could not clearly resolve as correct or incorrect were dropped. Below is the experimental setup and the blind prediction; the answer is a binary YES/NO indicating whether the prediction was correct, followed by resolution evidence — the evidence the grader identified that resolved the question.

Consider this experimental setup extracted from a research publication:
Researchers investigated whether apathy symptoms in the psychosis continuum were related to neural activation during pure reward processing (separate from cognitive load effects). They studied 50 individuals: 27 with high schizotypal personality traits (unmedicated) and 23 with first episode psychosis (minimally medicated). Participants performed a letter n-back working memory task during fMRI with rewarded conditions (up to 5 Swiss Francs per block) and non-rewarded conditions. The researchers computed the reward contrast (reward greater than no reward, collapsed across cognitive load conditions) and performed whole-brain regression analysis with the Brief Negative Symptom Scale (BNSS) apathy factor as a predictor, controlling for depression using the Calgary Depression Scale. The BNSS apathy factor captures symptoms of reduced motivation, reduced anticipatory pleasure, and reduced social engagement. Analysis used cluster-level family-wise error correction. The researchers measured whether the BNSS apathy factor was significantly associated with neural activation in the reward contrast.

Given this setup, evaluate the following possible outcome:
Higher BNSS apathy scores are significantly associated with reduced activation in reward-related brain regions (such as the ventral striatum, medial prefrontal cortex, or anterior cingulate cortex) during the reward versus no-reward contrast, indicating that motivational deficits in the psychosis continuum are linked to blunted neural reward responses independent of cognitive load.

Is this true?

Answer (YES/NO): NO